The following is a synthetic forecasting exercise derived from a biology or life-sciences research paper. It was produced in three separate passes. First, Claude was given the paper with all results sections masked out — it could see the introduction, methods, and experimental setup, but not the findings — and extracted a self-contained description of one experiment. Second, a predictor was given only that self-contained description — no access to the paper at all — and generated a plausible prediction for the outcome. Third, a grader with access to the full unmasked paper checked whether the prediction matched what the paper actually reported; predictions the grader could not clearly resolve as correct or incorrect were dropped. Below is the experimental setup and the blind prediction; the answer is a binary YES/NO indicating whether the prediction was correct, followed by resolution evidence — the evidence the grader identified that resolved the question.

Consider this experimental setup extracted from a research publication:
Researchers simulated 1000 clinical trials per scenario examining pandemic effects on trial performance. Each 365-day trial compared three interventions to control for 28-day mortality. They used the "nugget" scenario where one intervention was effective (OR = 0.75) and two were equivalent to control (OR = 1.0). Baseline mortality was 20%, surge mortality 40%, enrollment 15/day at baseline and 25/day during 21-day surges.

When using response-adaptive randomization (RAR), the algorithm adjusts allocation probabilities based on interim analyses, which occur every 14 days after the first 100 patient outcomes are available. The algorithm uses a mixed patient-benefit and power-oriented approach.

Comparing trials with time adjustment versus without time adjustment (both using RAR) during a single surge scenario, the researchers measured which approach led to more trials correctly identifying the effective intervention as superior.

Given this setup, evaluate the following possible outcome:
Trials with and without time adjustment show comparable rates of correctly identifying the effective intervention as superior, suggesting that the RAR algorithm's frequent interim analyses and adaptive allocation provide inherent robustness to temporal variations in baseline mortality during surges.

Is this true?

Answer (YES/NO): NO